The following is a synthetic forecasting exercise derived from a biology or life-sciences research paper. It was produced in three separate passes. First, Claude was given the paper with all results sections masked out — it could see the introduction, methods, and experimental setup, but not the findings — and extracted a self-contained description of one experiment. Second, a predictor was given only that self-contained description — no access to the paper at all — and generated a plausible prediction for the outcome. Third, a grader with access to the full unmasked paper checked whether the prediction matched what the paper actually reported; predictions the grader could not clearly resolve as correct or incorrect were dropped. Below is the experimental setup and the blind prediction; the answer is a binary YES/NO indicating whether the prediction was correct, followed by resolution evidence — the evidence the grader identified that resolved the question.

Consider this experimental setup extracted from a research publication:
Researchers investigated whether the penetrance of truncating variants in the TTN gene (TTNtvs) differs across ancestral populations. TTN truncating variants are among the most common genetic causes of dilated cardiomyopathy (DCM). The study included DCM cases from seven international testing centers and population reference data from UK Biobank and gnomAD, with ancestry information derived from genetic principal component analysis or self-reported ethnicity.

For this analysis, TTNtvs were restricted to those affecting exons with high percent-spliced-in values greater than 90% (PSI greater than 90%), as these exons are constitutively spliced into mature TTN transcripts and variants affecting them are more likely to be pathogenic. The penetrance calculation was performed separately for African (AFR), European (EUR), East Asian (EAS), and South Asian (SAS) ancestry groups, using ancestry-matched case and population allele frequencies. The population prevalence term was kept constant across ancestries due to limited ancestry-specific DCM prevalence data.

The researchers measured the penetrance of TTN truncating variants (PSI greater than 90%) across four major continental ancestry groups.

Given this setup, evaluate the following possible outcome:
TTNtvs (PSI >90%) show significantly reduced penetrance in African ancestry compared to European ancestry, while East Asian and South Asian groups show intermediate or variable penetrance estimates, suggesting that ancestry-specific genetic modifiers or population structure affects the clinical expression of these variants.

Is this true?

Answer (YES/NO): NO